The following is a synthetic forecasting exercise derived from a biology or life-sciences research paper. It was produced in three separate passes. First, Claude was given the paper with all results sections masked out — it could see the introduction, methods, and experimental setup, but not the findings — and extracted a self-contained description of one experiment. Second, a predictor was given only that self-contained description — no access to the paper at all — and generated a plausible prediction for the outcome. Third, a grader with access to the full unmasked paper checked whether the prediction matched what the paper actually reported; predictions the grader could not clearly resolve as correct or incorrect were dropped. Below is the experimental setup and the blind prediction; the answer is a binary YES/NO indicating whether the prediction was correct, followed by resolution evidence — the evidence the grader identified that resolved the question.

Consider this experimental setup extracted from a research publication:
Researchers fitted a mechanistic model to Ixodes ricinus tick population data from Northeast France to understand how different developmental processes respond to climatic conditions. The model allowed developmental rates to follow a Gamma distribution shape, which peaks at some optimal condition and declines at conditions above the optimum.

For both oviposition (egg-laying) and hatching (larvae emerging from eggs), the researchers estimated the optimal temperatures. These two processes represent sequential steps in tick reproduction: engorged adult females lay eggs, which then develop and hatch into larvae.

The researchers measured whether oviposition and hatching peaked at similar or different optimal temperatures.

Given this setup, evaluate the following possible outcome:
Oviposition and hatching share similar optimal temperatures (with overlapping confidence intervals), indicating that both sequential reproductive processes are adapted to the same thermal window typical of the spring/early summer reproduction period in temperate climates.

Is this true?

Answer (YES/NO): YES